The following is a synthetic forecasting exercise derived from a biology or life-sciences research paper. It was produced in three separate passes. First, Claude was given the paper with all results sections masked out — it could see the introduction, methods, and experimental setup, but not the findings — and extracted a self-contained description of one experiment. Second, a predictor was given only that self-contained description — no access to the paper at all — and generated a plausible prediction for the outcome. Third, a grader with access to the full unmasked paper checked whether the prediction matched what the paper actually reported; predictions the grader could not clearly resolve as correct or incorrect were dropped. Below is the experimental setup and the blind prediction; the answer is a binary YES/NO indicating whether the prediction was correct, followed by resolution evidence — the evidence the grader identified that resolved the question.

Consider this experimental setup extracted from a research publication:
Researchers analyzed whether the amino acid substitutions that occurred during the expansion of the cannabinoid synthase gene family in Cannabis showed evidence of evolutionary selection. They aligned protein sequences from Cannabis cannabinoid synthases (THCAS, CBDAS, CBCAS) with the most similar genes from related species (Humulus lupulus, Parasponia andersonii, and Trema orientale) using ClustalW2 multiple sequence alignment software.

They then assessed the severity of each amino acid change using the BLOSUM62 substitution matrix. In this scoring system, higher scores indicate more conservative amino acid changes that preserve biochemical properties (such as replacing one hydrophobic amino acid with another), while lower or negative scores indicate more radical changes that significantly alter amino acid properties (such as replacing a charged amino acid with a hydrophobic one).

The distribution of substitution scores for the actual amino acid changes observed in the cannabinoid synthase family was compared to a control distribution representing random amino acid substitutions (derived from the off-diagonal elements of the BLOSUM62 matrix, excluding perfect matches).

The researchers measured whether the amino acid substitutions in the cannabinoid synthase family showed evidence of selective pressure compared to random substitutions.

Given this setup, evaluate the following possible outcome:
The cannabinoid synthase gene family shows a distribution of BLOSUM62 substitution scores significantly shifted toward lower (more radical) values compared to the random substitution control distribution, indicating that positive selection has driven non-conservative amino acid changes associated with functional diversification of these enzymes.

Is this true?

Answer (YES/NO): NO